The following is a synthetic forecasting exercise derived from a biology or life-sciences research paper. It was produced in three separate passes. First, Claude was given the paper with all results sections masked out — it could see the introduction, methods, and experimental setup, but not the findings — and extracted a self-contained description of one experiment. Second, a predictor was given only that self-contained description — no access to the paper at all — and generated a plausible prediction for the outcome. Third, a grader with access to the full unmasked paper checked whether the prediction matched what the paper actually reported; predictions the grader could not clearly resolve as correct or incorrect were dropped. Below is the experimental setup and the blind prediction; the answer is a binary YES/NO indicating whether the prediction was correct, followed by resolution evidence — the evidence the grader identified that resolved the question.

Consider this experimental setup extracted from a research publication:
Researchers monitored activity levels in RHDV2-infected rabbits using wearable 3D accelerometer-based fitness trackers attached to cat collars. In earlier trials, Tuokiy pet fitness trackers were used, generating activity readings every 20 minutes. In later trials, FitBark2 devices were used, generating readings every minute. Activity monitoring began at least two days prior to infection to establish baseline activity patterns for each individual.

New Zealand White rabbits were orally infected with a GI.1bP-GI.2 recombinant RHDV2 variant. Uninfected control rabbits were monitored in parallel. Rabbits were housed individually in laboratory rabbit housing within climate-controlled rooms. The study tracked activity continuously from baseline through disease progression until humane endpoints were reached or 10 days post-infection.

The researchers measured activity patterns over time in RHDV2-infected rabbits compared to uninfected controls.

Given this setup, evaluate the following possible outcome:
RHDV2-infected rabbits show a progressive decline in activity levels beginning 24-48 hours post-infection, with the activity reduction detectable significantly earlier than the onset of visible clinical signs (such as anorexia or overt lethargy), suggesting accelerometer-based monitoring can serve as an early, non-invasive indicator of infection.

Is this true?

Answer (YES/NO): NO